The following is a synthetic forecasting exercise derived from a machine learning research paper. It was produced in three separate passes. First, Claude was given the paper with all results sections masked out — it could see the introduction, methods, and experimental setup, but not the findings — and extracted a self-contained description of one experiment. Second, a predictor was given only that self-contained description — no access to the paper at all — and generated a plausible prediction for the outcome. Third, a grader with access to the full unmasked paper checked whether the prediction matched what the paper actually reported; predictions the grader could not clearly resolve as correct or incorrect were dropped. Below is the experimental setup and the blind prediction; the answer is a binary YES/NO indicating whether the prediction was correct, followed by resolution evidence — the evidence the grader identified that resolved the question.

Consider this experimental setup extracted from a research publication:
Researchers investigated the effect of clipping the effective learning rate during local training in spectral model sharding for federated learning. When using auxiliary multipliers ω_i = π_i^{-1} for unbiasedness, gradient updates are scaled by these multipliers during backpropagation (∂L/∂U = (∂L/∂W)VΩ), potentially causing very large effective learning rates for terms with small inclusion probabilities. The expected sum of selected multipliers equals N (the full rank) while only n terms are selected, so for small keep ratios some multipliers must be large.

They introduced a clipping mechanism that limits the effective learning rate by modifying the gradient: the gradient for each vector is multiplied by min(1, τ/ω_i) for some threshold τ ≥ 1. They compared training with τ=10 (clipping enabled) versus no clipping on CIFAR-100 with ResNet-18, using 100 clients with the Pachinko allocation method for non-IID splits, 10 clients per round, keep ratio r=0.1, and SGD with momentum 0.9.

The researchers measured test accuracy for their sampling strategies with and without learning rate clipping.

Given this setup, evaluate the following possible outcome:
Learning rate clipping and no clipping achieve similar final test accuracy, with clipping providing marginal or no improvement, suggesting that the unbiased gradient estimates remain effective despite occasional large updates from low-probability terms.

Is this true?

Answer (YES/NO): NO